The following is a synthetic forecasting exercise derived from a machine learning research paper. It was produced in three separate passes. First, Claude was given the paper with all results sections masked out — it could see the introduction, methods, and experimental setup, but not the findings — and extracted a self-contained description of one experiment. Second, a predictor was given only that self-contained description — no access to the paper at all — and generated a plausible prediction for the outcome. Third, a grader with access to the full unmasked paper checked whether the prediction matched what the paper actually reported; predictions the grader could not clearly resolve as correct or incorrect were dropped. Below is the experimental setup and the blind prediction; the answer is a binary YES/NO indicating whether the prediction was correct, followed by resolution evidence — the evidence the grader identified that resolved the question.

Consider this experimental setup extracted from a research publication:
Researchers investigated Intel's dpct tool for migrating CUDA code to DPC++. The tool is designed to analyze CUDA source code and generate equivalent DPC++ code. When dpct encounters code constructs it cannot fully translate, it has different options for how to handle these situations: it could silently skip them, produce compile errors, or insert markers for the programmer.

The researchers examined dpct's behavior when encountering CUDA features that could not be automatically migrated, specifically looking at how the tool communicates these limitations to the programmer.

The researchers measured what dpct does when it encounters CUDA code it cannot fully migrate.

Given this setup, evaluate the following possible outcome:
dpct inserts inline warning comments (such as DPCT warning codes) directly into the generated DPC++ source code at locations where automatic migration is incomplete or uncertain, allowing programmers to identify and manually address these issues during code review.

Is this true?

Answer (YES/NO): YES